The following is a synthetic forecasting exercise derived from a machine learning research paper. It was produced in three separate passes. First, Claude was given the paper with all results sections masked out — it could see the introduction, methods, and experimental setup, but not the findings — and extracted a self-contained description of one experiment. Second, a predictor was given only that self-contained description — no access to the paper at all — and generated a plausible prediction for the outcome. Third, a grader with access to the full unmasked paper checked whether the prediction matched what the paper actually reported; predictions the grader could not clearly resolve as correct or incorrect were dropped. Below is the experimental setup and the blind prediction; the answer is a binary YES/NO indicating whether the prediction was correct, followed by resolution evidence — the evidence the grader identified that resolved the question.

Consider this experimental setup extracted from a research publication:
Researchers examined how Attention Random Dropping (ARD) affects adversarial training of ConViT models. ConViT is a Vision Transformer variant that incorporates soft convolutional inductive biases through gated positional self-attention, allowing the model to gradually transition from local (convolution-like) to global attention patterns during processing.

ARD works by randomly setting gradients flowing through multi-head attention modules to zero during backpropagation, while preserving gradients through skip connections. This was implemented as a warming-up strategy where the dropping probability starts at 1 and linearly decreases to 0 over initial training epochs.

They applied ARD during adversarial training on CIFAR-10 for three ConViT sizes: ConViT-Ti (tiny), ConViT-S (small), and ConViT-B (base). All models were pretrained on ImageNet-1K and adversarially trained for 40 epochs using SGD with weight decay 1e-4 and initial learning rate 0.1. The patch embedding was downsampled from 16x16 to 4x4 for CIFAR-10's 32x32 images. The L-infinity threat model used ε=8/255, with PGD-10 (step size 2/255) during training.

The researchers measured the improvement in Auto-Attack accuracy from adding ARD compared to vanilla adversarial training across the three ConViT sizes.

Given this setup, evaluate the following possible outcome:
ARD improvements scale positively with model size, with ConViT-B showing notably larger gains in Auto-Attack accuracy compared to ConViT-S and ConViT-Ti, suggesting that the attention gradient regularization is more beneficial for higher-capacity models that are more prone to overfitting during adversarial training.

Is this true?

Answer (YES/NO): NO